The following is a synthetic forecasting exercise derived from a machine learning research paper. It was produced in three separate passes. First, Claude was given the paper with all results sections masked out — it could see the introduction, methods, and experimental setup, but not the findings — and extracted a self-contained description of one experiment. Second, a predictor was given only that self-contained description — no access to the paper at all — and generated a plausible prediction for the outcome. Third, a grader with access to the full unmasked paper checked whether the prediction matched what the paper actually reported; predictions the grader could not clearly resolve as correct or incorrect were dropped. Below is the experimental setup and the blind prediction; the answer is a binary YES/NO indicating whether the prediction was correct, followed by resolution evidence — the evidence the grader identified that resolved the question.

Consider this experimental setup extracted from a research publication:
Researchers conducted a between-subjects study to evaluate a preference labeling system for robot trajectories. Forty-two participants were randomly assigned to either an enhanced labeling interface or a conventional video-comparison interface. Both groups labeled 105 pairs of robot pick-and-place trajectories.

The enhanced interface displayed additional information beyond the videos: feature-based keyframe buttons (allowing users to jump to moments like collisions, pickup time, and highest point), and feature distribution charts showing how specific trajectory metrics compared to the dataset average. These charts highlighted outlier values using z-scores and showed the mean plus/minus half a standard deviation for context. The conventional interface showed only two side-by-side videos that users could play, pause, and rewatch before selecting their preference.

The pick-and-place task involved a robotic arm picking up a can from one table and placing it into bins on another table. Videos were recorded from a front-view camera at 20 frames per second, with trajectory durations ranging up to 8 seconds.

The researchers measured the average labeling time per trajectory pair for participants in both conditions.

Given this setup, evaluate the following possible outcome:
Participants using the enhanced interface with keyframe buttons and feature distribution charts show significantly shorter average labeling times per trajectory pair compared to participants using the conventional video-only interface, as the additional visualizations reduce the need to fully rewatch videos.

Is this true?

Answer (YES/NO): NO